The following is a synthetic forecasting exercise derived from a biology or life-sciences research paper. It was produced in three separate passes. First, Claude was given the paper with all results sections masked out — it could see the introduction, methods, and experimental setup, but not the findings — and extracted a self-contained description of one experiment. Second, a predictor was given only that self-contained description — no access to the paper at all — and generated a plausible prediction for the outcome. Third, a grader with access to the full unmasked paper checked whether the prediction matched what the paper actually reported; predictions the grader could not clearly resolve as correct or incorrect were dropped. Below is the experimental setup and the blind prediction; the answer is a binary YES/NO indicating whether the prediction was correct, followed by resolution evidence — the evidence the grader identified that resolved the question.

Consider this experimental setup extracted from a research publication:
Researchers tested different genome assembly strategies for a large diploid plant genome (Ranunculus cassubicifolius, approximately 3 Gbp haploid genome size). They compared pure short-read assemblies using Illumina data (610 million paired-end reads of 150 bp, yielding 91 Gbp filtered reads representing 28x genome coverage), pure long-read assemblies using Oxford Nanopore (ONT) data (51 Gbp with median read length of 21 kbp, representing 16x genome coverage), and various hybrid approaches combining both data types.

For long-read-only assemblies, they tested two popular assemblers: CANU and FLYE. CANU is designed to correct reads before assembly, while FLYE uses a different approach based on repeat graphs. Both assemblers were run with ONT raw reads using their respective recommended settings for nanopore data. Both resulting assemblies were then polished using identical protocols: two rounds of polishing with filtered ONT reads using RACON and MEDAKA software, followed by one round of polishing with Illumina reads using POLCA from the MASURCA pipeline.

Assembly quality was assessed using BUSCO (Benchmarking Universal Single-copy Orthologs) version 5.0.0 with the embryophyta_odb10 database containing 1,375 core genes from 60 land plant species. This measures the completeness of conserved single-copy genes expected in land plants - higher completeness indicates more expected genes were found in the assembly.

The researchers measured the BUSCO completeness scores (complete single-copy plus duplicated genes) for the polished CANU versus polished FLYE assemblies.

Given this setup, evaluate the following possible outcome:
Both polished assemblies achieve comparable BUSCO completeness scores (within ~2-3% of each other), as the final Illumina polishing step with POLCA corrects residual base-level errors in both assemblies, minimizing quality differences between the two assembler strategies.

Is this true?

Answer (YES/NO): NO